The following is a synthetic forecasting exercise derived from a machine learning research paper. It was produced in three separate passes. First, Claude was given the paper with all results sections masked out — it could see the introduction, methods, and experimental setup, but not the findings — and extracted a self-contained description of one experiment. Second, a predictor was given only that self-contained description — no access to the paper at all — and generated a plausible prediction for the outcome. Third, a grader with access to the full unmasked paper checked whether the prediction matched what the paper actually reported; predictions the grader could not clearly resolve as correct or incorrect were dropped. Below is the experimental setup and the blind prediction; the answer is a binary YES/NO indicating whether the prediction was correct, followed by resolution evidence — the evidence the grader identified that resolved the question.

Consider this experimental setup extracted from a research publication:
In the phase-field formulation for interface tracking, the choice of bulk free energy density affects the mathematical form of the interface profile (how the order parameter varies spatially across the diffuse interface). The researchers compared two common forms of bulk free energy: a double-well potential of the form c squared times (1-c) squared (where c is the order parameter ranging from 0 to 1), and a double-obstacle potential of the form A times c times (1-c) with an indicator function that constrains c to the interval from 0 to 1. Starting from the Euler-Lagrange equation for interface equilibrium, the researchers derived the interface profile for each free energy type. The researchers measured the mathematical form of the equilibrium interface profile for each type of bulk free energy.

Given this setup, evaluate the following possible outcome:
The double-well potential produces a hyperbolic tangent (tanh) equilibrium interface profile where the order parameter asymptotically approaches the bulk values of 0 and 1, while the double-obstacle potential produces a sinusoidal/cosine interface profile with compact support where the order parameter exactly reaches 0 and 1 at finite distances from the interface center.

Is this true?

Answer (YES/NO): YES